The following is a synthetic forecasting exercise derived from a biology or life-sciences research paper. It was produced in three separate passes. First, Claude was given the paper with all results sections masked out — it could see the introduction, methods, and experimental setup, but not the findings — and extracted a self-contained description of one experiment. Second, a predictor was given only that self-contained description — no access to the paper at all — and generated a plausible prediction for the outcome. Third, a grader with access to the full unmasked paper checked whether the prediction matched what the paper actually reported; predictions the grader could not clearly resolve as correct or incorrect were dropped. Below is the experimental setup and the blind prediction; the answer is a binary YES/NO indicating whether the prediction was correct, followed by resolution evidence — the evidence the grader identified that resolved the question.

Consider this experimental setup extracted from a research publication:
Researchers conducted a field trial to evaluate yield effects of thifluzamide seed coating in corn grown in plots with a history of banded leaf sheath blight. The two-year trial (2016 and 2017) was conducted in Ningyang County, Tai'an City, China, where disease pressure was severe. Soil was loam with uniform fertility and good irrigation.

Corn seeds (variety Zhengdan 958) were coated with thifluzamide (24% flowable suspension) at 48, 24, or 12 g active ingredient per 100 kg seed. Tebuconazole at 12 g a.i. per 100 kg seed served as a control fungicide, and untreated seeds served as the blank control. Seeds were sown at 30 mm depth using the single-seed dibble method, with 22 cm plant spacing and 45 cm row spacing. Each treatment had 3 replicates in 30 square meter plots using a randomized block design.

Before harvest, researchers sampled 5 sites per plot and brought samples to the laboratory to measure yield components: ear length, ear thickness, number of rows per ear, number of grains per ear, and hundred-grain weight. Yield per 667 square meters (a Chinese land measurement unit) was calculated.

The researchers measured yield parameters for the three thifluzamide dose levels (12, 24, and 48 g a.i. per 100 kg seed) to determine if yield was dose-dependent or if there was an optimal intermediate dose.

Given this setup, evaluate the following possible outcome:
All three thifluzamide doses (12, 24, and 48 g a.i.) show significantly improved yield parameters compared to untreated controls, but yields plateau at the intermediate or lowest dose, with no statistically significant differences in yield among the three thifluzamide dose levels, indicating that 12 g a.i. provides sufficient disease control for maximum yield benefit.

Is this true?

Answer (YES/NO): NO